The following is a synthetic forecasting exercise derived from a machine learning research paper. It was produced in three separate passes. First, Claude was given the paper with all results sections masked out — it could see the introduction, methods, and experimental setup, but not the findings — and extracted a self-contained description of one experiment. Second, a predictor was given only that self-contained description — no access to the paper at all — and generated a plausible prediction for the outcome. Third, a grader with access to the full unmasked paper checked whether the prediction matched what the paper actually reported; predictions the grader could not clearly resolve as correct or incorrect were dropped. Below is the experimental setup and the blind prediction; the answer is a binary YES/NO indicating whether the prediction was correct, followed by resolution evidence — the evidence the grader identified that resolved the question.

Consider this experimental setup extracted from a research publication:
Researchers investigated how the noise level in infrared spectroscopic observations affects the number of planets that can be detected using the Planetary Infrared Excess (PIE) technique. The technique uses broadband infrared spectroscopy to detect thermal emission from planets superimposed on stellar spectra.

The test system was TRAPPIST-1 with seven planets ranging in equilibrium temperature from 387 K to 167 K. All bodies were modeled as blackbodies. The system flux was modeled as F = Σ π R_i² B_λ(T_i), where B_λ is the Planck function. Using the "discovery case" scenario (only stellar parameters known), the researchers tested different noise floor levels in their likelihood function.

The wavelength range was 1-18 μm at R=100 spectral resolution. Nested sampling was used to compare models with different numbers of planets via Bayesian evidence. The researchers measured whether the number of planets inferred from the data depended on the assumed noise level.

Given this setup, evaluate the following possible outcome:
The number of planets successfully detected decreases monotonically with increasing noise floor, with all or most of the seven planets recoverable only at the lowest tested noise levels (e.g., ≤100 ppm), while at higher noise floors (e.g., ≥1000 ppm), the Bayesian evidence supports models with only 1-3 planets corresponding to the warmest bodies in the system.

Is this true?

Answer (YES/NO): NO